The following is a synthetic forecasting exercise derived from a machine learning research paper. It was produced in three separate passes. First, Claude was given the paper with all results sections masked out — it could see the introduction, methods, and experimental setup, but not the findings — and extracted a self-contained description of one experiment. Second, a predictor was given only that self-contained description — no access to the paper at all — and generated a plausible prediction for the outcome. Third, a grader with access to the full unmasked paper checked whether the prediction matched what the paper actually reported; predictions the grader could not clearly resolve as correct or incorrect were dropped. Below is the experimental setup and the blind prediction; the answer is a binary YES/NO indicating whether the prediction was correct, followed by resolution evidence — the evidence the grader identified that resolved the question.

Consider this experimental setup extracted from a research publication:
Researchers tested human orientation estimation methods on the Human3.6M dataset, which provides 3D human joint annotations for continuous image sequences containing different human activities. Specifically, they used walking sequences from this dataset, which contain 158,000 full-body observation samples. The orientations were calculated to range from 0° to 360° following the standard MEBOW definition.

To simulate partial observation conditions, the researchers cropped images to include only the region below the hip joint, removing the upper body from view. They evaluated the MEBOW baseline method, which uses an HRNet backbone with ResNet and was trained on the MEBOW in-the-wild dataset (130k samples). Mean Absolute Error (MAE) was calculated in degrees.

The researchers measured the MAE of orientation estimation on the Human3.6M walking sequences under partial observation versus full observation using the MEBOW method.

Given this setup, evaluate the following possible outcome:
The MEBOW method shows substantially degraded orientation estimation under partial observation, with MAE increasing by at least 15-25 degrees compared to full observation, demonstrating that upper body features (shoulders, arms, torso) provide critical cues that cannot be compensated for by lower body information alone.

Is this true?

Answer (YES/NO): YES